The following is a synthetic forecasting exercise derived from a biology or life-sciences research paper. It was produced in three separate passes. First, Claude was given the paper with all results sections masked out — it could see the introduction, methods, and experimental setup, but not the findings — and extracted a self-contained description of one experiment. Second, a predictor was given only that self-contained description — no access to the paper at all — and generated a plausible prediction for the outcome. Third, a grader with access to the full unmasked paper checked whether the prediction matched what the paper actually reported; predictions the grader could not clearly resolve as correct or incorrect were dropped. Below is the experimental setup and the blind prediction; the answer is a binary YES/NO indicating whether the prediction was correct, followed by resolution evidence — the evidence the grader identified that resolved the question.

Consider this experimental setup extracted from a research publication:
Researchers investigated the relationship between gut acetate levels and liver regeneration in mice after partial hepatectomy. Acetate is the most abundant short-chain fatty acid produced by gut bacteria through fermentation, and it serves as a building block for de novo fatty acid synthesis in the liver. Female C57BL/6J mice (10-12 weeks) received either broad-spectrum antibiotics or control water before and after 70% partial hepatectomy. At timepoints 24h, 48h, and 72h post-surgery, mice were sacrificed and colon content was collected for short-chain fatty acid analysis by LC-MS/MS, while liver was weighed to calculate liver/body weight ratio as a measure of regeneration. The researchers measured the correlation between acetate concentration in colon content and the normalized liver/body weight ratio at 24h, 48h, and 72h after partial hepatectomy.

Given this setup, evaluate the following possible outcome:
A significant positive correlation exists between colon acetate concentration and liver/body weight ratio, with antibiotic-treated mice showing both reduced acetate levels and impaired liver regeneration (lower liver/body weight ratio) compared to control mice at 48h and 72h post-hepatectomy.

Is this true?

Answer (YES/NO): YES